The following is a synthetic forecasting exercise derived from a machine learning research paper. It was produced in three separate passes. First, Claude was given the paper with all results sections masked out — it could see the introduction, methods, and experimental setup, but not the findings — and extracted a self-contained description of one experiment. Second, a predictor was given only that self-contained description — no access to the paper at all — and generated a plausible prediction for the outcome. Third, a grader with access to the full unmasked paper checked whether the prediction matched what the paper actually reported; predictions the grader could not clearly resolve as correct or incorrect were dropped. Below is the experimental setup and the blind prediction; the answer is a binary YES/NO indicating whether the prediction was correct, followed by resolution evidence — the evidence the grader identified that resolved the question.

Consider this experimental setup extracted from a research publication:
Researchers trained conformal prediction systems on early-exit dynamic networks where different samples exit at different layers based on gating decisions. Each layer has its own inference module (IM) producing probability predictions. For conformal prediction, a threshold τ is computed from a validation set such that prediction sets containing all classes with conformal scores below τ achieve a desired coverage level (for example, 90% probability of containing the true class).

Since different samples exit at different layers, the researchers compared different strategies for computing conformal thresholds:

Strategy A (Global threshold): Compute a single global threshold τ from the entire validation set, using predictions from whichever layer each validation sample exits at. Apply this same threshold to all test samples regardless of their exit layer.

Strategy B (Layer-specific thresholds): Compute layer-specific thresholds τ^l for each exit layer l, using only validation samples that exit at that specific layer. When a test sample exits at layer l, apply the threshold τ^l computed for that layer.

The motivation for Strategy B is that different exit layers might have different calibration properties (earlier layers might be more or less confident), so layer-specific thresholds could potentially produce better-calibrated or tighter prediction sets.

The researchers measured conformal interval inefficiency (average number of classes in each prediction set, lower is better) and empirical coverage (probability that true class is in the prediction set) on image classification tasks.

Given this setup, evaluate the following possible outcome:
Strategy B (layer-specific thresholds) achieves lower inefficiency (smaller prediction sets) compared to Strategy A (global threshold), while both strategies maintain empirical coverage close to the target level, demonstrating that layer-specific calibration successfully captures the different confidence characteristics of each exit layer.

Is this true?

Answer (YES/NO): NO